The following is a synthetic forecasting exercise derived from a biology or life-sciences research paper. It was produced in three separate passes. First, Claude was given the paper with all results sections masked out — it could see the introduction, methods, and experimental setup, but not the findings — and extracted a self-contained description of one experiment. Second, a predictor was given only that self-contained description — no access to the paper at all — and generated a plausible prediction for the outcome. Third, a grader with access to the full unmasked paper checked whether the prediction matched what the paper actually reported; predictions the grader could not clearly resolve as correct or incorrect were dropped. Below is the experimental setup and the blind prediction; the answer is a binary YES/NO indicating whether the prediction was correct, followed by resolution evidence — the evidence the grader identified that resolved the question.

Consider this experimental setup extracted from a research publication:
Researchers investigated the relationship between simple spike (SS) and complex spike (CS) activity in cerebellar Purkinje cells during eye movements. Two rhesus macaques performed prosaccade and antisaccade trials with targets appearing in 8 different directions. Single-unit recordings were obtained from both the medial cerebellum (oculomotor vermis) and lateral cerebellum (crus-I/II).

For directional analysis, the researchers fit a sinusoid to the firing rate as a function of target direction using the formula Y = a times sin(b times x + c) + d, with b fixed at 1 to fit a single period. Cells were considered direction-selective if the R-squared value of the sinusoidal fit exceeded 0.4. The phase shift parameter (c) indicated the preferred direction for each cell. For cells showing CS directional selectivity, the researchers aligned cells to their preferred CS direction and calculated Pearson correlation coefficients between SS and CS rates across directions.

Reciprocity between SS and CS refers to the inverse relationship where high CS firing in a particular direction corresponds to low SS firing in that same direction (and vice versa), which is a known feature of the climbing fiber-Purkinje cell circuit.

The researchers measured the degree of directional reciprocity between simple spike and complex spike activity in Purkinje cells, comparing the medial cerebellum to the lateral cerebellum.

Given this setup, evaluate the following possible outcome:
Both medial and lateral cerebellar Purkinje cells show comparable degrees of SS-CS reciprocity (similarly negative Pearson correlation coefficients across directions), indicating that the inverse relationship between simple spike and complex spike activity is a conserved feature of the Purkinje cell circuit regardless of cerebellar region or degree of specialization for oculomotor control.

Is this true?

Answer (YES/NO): NO